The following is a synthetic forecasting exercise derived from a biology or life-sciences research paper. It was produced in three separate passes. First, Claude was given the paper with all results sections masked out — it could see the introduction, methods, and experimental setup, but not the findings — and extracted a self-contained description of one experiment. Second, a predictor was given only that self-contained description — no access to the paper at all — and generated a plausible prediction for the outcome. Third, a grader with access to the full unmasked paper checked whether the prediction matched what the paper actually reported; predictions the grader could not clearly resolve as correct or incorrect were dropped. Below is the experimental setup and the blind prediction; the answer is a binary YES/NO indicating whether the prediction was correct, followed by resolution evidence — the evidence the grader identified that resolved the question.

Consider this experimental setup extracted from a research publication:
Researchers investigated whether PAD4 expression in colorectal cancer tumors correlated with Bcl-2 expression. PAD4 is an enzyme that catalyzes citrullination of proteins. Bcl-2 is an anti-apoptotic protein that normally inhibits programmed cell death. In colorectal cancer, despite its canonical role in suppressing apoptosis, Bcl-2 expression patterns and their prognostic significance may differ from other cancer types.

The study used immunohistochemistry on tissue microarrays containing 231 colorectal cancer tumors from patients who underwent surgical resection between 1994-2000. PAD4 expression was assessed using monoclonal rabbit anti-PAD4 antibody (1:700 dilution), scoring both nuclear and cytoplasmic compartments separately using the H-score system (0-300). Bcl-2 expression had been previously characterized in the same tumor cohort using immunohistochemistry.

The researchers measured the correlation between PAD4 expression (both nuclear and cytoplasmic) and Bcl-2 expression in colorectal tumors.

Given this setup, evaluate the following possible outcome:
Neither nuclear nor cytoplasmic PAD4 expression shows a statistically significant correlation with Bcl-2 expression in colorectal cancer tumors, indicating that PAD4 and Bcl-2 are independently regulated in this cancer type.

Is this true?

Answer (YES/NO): NO